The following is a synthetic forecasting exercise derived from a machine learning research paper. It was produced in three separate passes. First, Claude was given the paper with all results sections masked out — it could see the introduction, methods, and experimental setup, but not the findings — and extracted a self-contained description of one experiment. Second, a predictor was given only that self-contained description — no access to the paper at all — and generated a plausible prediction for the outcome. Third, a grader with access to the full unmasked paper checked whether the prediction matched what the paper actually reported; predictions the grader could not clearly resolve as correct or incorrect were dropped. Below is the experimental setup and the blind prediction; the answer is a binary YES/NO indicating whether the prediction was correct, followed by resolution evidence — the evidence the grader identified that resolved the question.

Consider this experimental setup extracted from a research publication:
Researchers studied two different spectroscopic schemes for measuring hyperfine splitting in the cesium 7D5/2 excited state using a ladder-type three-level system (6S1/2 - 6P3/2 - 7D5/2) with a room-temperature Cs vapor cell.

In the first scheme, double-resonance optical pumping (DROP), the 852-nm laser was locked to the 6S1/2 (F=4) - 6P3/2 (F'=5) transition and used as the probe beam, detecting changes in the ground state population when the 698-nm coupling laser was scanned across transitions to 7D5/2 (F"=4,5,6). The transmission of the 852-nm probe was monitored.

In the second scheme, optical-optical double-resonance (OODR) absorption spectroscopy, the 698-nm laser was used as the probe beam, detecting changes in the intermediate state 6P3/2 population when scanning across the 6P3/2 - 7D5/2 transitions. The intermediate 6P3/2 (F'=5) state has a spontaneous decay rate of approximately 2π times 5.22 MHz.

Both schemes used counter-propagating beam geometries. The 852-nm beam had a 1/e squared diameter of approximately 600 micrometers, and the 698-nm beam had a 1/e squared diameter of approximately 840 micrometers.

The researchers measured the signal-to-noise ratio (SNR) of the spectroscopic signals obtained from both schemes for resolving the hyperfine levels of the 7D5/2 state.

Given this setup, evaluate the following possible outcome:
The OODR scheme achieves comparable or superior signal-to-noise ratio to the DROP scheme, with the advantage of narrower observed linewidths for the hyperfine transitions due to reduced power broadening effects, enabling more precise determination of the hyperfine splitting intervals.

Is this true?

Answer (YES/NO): NO